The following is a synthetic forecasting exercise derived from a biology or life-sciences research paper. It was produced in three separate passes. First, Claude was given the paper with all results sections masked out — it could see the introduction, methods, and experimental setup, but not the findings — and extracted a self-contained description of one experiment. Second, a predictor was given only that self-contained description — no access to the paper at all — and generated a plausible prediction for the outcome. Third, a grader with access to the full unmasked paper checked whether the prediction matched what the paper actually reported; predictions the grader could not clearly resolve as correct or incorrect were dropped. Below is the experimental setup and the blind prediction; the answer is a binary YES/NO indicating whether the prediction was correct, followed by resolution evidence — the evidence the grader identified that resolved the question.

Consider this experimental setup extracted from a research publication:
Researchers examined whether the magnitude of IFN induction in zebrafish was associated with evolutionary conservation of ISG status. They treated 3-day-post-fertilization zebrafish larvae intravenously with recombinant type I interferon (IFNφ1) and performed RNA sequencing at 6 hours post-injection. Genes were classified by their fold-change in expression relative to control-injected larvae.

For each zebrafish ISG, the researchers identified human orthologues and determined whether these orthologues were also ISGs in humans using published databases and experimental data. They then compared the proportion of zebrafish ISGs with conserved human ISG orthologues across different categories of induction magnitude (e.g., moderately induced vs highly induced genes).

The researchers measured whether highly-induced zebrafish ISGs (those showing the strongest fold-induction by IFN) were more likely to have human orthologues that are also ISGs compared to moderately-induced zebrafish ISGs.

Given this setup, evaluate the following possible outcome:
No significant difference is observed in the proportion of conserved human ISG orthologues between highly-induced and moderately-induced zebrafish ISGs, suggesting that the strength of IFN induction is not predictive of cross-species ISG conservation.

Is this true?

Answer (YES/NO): NO